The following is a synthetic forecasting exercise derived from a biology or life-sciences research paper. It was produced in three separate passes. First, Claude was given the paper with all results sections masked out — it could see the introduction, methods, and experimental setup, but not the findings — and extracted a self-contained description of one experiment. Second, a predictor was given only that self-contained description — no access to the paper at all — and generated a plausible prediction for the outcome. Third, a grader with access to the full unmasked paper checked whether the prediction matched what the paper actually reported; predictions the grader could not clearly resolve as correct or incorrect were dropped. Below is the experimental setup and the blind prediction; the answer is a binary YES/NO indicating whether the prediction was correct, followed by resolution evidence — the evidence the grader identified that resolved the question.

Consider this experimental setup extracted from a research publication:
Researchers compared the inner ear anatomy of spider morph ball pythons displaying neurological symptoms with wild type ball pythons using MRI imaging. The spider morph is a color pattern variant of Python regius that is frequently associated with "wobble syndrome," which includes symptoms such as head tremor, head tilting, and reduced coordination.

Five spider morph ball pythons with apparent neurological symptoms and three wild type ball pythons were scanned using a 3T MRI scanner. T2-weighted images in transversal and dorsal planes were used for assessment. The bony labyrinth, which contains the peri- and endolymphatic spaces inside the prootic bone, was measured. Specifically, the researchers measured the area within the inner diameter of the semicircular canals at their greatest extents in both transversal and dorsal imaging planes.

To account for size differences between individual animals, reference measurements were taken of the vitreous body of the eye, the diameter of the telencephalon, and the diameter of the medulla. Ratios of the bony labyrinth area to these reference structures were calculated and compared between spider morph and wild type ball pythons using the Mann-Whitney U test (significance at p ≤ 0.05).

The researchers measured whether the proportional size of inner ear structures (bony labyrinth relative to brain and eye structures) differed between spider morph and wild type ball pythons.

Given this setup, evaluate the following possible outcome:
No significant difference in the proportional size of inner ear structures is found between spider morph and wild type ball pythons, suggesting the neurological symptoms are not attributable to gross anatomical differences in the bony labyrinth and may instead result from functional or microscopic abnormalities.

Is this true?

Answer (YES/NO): NO